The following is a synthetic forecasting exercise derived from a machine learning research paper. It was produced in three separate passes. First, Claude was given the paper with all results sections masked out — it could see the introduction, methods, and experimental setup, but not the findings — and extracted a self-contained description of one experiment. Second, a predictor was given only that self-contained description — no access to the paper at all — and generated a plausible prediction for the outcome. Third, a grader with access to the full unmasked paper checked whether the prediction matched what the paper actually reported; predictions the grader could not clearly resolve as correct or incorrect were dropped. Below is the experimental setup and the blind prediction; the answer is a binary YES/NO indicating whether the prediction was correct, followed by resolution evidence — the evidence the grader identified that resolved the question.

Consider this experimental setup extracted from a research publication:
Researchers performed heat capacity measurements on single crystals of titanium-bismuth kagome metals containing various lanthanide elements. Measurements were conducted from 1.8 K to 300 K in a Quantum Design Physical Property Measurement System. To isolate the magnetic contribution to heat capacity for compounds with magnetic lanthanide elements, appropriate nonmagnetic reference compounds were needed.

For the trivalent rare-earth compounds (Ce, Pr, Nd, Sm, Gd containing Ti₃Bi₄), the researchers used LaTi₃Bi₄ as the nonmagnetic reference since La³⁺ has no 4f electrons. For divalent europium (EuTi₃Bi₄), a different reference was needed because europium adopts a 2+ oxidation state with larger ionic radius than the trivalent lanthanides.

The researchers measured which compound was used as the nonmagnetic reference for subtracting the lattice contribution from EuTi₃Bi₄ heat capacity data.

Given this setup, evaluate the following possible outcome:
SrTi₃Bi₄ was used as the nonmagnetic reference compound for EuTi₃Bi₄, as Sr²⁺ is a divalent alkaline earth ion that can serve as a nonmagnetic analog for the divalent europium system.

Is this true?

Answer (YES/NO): NO